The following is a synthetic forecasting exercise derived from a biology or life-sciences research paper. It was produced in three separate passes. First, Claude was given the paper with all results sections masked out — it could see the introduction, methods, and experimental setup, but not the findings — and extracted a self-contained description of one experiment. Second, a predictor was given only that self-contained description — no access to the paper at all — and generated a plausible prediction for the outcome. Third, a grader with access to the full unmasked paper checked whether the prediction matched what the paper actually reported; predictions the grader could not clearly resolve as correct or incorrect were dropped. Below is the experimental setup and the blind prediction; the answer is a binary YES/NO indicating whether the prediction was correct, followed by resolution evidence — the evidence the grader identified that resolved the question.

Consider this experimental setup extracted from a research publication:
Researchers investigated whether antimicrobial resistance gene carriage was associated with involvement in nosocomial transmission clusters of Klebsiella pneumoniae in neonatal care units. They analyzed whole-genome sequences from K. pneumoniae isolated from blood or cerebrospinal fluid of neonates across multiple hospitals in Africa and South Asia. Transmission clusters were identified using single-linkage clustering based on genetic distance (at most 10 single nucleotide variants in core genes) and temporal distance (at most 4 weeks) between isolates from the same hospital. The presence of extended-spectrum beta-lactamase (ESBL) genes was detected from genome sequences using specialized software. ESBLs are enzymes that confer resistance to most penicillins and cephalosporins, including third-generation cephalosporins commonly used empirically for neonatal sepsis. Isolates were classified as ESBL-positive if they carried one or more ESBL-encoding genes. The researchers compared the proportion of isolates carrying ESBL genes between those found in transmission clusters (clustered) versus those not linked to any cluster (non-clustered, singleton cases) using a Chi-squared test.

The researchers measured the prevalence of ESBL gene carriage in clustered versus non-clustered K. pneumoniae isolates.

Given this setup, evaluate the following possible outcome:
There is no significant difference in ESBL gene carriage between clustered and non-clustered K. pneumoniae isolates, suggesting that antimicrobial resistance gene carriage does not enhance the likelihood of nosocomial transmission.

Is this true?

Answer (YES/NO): NO